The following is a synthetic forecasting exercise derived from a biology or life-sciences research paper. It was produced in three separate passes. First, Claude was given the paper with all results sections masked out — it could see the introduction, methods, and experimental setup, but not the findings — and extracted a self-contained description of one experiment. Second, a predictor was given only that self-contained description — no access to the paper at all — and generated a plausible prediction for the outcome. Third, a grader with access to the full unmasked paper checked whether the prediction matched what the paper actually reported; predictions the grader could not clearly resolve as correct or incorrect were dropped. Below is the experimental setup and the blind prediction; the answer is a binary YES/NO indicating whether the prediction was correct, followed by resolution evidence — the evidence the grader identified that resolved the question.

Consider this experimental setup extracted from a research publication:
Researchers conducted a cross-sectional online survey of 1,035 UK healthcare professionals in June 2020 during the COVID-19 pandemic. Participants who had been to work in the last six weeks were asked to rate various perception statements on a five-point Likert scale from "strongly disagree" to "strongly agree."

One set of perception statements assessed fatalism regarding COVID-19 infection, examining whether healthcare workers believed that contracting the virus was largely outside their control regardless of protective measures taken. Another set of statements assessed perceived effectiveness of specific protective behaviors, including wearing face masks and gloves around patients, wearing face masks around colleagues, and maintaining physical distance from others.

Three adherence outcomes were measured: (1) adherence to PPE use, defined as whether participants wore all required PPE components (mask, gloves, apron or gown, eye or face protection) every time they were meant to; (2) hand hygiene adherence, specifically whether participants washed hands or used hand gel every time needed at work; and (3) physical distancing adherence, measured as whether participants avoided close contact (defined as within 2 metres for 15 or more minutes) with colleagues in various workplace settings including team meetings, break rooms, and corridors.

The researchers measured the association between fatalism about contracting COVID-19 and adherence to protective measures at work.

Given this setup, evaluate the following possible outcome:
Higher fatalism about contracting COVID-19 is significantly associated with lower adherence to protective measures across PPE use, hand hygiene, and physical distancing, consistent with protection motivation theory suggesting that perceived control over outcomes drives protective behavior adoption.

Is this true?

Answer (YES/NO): NO